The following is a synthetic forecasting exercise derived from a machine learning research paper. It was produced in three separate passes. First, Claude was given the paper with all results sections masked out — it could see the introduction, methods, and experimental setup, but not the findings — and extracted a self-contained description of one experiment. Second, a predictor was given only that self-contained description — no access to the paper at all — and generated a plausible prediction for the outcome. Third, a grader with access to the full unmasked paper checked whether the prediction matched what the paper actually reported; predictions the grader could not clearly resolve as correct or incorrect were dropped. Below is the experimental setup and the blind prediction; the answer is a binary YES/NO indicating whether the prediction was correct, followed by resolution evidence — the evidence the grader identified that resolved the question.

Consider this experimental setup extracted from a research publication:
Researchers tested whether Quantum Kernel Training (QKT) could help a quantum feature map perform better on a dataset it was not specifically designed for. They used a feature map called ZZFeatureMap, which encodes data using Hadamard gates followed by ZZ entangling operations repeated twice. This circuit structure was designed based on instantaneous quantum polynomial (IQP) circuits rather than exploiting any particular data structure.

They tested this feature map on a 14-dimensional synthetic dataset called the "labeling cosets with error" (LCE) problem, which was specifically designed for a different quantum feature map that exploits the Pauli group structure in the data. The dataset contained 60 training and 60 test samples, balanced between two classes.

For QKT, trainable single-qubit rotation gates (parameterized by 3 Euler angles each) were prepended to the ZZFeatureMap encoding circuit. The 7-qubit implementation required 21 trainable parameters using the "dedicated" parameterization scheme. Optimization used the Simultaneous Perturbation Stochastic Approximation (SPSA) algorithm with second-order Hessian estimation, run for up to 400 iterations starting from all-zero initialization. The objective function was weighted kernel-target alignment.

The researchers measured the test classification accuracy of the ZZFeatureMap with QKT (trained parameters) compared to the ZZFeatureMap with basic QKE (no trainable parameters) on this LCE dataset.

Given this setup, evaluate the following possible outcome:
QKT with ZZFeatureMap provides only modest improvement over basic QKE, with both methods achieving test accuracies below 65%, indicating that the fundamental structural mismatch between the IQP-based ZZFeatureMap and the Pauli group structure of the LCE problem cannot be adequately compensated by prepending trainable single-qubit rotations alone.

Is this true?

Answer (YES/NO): NO